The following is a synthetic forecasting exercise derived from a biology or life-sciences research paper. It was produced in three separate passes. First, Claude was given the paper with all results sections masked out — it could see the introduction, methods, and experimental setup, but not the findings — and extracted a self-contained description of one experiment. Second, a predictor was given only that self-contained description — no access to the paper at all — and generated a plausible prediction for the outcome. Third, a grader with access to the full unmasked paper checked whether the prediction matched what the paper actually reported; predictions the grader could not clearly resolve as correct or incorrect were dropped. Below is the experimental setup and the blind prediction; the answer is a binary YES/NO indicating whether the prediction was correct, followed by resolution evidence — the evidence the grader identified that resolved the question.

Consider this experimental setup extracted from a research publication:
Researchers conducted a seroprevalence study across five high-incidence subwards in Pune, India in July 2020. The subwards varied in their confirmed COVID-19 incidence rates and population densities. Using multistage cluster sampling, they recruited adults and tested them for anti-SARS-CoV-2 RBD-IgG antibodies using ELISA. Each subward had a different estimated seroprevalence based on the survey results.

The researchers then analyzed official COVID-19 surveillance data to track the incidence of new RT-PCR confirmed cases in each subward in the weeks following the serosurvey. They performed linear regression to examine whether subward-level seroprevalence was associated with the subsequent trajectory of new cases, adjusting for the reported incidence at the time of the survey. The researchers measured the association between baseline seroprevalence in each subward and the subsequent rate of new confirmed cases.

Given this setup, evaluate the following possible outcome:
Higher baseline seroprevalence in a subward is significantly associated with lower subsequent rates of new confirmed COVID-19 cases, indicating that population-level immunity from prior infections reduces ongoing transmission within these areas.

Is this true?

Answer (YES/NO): YES